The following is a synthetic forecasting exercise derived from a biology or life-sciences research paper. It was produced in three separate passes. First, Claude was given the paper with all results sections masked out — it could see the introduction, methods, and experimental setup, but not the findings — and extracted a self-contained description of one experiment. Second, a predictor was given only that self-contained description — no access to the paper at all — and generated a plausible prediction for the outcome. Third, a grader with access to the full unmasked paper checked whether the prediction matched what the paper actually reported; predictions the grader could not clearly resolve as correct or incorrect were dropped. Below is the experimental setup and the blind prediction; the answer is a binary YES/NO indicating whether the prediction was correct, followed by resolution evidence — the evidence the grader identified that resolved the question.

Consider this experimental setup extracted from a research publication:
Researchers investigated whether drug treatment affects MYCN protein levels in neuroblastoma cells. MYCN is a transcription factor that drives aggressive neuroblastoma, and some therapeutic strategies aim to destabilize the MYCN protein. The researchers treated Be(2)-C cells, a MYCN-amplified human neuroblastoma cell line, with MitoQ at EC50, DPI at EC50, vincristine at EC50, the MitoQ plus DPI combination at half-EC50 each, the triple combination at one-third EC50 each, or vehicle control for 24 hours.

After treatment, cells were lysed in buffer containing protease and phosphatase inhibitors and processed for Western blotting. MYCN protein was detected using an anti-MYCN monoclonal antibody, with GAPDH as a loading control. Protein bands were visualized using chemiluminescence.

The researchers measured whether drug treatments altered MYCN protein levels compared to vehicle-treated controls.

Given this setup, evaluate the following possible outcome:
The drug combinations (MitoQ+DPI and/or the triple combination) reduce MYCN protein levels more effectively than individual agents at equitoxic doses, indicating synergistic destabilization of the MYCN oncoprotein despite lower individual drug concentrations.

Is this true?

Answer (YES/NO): NO